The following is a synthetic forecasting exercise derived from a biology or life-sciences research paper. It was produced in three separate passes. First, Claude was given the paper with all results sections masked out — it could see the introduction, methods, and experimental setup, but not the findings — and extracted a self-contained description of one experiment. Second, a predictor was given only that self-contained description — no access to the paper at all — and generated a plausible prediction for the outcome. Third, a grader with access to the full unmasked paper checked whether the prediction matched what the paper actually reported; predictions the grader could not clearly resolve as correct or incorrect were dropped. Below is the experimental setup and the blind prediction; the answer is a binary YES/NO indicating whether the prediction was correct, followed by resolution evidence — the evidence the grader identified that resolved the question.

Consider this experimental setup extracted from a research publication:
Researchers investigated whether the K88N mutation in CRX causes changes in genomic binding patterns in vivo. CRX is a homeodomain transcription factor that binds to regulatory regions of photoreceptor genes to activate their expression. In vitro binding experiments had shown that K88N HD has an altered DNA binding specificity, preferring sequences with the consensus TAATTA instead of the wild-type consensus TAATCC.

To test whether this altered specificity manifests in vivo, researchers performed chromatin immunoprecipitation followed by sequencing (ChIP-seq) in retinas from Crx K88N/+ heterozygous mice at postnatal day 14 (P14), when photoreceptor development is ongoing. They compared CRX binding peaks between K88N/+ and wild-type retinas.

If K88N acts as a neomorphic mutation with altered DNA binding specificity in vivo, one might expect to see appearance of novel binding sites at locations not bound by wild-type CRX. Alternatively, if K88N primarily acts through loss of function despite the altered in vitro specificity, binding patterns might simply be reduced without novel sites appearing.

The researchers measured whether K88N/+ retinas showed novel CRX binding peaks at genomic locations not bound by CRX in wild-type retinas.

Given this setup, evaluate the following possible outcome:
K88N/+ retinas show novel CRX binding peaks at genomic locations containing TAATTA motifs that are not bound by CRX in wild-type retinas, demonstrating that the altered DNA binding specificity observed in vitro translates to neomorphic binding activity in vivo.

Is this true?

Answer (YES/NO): YES